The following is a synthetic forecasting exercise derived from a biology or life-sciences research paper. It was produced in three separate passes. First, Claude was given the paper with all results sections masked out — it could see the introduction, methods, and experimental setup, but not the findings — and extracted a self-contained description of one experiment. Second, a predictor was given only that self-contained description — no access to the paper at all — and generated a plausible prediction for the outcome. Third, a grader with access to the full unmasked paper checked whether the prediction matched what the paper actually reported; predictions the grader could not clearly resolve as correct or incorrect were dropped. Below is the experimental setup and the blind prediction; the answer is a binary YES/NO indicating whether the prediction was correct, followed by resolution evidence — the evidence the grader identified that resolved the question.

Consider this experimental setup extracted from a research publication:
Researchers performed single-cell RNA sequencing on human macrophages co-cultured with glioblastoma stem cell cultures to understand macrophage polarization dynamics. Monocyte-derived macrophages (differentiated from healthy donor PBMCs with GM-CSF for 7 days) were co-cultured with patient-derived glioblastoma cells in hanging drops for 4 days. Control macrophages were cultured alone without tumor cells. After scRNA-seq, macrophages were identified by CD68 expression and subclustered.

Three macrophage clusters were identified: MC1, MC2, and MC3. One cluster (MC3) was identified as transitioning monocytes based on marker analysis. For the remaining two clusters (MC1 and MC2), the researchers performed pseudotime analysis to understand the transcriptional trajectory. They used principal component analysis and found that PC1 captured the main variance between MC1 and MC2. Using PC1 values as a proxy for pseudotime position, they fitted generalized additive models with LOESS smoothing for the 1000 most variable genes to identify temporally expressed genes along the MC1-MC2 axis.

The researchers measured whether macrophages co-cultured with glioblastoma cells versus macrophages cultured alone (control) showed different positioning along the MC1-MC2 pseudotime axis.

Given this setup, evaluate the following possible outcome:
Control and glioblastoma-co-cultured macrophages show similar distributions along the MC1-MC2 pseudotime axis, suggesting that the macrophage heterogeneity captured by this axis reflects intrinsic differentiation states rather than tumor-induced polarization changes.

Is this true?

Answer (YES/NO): NO